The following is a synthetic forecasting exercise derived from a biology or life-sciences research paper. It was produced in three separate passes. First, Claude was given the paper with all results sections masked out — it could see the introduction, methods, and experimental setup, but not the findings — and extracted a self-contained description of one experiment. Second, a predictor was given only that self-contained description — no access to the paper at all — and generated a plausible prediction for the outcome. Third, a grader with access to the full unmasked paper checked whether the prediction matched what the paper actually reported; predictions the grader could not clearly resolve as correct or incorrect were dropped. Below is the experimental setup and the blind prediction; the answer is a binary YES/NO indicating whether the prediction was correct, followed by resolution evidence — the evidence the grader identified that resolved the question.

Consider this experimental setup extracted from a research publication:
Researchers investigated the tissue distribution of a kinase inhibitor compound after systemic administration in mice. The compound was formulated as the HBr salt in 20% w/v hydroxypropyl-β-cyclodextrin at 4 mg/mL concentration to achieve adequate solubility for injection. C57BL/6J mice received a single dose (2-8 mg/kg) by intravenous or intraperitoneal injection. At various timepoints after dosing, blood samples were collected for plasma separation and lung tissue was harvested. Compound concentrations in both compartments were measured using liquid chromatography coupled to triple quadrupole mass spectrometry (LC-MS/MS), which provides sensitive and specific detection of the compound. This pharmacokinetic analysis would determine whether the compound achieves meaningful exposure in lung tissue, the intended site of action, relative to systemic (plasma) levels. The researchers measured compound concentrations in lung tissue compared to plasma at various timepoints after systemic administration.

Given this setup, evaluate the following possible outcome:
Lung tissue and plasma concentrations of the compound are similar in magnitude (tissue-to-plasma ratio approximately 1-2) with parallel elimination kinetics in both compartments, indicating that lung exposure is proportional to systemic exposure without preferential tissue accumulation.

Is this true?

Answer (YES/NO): NO